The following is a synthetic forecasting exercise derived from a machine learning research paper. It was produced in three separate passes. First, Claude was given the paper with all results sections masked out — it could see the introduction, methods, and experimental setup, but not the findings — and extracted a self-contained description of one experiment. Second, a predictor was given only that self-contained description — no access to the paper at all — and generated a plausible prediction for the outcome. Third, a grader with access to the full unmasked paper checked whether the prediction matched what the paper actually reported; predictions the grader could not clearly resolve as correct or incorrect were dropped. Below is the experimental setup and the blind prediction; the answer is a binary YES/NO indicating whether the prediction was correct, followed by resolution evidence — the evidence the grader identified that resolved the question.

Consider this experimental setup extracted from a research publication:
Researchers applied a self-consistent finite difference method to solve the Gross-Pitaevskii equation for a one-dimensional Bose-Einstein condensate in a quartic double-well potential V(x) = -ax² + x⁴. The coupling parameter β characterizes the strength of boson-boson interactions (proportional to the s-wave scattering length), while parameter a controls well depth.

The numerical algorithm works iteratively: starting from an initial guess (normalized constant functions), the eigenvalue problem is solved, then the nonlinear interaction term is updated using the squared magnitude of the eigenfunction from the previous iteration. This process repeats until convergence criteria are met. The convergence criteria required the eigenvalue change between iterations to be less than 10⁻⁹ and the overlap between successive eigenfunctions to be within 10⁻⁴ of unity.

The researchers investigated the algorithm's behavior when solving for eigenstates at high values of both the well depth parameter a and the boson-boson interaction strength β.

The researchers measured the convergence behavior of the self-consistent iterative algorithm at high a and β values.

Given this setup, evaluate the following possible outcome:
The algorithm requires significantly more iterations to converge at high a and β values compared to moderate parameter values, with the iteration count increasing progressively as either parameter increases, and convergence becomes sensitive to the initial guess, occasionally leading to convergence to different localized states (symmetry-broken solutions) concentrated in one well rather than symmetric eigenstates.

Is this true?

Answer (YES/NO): NO